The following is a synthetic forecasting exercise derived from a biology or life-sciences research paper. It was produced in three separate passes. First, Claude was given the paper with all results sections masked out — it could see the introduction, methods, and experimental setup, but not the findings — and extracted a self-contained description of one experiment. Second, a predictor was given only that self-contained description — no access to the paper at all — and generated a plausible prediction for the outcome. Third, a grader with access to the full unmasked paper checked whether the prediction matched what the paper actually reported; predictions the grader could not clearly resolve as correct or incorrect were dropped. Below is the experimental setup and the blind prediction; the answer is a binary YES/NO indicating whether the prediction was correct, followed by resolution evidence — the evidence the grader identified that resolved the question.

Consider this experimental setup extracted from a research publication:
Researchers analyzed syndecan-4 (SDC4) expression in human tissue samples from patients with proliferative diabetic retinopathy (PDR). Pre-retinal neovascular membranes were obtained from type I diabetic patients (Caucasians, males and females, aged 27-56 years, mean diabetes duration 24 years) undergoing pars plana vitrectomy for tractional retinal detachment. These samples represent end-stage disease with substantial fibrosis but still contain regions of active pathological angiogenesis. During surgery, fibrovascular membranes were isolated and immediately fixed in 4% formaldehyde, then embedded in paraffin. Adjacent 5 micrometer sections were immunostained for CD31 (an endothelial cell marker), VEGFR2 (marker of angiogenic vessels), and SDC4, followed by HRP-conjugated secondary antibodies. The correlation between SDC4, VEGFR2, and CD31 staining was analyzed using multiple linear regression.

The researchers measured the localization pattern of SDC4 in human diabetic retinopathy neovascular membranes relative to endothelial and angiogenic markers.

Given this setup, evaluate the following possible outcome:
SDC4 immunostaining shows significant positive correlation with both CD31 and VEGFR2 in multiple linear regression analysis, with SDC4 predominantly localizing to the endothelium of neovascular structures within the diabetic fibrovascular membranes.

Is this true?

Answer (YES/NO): NO